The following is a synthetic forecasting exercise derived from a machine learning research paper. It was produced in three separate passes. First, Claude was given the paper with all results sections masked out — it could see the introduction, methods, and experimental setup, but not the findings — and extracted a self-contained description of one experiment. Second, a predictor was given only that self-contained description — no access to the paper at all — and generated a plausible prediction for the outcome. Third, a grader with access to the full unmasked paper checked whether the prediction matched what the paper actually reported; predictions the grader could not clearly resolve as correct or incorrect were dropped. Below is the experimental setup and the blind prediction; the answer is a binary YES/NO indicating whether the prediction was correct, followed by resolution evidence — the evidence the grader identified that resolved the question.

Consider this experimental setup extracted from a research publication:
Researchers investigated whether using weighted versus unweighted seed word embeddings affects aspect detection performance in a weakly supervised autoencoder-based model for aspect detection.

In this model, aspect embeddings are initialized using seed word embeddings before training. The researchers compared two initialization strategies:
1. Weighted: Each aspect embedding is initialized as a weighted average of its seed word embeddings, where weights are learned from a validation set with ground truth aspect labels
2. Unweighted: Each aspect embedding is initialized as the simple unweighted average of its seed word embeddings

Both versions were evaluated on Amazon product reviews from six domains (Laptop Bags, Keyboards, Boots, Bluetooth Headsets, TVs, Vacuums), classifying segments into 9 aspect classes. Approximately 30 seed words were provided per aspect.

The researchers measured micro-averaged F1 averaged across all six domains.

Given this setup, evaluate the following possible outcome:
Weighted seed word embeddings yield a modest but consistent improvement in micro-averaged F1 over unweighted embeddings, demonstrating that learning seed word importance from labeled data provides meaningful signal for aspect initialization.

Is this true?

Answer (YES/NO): NO